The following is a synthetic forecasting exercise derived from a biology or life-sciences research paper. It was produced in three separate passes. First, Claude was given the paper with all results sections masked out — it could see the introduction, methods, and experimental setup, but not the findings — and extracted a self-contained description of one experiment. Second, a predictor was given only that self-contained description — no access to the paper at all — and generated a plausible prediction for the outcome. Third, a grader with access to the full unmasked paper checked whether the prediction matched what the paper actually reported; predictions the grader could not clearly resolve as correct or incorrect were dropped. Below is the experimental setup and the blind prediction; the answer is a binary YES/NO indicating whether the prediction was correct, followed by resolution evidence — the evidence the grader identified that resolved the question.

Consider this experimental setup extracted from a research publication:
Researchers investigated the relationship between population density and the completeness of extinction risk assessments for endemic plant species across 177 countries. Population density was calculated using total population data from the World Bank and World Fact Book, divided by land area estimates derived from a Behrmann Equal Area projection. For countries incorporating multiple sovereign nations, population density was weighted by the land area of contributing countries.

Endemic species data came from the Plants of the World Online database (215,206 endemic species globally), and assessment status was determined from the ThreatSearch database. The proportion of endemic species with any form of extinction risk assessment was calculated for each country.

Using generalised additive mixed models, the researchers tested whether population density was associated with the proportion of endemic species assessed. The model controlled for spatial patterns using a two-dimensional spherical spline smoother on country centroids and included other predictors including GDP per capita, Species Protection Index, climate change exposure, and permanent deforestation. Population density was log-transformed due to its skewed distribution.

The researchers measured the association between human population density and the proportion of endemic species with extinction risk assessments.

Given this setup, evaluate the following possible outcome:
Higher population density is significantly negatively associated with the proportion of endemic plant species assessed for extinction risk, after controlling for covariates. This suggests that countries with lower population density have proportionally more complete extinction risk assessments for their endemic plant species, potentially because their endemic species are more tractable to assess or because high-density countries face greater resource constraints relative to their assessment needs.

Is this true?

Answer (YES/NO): NO